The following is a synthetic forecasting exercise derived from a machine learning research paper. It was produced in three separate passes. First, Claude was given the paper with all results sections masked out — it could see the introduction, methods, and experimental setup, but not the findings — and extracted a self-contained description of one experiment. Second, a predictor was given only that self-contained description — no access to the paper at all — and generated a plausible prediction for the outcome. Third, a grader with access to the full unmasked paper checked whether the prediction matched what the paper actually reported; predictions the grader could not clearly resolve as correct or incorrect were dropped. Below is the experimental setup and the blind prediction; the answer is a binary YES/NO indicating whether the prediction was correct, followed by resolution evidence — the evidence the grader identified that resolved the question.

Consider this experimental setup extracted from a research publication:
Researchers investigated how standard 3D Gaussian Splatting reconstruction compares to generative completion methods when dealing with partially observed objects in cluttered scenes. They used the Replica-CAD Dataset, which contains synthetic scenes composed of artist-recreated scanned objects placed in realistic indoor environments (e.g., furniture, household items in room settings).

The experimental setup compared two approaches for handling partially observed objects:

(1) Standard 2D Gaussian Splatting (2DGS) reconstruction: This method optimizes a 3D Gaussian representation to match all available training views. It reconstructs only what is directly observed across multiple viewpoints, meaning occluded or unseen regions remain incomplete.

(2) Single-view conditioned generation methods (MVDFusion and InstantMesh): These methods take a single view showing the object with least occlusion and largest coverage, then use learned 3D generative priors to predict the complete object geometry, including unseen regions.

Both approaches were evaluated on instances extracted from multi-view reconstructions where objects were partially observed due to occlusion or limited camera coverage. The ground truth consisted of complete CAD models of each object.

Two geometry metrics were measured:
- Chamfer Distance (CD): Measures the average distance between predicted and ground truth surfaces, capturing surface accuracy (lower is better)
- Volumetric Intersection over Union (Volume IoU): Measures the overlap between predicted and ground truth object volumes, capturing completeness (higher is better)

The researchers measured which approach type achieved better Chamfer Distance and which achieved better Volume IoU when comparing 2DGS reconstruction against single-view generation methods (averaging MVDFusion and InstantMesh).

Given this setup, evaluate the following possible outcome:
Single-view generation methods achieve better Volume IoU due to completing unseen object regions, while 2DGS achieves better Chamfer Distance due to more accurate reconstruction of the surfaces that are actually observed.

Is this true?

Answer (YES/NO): YES